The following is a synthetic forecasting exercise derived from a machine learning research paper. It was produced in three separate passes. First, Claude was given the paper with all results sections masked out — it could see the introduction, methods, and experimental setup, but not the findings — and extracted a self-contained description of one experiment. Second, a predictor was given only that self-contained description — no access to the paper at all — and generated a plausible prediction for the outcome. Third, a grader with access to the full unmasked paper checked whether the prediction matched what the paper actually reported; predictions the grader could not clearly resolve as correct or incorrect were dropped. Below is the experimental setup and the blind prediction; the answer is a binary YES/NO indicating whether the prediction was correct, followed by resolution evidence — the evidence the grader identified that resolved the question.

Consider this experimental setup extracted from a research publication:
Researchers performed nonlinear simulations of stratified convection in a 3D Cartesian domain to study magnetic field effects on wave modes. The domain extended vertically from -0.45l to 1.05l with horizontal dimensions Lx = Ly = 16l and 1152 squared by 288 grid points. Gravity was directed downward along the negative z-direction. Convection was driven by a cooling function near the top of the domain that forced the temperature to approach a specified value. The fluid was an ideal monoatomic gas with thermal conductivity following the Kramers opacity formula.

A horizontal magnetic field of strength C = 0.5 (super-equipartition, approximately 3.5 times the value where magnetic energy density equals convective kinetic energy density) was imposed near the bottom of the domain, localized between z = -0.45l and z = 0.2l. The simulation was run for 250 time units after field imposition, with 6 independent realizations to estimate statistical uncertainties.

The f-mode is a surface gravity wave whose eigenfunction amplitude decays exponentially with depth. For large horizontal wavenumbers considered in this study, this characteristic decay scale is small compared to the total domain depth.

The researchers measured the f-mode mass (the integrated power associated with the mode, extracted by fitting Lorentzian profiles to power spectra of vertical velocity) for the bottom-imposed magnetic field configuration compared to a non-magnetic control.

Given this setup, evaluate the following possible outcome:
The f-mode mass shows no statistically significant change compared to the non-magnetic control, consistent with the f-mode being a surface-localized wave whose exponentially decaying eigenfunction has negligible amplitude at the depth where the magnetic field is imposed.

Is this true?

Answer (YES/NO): YES